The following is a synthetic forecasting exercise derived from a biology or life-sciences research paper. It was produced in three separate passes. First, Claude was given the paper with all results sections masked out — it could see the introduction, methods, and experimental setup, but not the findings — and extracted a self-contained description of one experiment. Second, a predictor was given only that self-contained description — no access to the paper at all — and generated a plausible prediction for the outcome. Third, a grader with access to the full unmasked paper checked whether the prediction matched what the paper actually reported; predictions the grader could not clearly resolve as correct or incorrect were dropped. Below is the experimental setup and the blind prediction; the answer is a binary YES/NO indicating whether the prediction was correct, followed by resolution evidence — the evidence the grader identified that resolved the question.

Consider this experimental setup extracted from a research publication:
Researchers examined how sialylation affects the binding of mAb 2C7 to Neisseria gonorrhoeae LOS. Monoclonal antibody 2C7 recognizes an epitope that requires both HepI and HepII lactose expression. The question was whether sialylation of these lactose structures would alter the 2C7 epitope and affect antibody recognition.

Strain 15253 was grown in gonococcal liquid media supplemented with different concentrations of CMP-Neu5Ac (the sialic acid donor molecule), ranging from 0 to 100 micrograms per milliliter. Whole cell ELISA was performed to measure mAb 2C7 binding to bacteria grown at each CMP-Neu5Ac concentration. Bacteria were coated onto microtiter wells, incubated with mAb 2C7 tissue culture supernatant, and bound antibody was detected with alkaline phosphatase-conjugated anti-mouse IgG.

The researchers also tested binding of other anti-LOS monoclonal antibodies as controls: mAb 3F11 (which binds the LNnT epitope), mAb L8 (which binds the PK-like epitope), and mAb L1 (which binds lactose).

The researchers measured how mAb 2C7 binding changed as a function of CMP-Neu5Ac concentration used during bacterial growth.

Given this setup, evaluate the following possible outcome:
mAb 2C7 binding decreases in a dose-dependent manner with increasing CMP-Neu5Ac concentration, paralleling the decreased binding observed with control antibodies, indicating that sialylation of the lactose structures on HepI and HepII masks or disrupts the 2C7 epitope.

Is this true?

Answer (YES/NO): NO